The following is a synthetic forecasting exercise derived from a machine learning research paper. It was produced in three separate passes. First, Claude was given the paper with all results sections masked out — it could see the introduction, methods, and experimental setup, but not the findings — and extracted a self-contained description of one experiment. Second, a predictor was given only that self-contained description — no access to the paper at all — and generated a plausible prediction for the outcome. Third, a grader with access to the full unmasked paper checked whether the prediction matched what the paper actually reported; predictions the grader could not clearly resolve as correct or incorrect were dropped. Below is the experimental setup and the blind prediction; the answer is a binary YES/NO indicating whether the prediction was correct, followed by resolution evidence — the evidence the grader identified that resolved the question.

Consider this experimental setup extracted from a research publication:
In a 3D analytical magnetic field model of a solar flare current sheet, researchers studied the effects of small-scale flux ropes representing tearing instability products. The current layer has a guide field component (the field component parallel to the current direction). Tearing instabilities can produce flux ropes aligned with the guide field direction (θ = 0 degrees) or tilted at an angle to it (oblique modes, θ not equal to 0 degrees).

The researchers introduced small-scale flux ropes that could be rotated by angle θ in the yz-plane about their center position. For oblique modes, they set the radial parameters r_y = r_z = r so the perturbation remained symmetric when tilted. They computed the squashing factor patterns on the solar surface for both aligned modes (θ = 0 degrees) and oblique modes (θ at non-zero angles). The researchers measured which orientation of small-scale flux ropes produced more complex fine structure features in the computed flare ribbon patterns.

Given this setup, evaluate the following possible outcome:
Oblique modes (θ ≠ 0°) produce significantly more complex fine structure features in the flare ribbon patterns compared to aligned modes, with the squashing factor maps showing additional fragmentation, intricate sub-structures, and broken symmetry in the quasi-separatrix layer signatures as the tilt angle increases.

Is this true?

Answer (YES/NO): NO